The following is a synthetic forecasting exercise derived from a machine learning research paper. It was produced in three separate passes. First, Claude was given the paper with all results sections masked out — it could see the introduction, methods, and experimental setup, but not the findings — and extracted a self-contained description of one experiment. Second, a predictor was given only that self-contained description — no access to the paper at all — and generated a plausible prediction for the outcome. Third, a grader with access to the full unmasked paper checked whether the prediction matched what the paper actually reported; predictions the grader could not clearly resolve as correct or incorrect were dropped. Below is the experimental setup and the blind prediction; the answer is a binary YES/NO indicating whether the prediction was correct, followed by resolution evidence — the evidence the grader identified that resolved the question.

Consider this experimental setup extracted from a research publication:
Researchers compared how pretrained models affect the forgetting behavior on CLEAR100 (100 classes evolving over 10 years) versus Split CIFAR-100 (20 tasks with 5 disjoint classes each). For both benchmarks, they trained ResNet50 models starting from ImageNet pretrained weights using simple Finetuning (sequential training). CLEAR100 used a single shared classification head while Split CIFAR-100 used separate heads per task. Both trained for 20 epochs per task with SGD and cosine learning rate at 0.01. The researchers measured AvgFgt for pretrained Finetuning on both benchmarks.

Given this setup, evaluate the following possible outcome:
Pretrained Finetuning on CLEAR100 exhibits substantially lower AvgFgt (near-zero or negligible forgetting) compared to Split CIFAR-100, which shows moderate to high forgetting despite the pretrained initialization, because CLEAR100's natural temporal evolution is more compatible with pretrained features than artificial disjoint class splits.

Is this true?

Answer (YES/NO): YES